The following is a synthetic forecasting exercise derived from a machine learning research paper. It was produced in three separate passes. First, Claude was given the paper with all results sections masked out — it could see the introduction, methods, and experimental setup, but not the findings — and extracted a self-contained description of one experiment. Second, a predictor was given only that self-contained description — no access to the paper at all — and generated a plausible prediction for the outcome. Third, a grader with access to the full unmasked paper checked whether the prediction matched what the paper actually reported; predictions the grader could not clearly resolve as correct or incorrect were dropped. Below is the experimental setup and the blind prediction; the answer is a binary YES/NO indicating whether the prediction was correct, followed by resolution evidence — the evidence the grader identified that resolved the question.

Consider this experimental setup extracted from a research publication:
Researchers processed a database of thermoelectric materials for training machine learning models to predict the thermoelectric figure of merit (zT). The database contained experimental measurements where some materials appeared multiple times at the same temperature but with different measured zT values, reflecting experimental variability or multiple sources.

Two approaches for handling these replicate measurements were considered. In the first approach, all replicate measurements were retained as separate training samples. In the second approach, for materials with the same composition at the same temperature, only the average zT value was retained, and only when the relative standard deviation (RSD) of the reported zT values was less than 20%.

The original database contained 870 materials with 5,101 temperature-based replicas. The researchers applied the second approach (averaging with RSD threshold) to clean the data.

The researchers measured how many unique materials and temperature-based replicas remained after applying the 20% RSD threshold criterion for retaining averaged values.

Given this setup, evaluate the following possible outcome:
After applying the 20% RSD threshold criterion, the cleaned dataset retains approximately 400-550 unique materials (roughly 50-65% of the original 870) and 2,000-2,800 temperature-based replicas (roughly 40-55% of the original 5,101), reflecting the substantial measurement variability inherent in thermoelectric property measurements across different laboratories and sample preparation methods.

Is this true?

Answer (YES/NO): NO